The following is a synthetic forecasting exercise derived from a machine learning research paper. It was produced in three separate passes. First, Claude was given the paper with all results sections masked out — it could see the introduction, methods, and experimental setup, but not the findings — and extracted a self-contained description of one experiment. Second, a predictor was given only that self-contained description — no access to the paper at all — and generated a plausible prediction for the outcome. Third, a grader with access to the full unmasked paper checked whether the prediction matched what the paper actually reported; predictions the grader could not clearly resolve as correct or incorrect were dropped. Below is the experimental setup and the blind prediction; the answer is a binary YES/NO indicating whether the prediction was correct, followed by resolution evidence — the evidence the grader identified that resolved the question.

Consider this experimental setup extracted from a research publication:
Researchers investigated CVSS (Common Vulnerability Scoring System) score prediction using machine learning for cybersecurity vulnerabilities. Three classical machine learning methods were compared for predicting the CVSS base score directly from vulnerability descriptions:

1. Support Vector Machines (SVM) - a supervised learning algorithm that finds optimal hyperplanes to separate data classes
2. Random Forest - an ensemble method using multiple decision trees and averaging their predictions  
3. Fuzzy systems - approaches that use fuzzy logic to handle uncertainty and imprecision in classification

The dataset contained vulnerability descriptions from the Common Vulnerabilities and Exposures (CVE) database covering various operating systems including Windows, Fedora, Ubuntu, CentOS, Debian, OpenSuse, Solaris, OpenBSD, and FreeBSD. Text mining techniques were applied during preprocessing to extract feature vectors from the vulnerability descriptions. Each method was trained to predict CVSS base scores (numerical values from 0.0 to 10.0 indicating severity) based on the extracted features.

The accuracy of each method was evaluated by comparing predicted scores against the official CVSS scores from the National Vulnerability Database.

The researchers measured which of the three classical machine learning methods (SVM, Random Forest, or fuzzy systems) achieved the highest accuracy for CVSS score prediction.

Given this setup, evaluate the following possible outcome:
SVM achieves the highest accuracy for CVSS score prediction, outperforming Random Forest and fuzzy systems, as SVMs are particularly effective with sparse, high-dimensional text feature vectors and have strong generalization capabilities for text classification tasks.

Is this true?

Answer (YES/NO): NO